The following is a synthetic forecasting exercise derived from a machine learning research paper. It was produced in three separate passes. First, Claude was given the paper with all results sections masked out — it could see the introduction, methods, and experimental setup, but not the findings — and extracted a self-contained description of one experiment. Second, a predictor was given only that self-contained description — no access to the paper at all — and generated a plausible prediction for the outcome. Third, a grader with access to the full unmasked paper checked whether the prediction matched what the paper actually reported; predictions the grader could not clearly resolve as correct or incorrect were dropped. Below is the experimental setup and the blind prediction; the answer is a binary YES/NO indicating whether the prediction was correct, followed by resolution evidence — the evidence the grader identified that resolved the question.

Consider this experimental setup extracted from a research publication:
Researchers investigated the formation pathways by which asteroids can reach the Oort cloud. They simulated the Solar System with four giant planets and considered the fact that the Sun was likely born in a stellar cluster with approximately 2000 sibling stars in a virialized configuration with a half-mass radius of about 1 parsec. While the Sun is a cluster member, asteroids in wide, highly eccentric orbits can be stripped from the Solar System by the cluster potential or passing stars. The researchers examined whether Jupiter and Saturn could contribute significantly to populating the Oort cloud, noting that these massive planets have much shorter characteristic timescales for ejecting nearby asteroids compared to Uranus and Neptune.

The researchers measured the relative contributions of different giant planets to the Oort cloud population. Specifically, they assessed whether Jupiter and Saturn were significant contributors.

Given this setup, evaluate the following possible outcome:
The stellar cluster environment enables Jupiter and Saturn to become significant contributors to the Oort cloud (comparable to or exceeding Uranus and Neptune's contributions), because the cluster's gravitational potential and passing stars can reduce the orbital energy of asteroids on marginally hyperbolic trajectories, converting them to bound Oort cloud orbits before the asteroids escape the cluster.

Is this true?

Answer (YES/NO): NO